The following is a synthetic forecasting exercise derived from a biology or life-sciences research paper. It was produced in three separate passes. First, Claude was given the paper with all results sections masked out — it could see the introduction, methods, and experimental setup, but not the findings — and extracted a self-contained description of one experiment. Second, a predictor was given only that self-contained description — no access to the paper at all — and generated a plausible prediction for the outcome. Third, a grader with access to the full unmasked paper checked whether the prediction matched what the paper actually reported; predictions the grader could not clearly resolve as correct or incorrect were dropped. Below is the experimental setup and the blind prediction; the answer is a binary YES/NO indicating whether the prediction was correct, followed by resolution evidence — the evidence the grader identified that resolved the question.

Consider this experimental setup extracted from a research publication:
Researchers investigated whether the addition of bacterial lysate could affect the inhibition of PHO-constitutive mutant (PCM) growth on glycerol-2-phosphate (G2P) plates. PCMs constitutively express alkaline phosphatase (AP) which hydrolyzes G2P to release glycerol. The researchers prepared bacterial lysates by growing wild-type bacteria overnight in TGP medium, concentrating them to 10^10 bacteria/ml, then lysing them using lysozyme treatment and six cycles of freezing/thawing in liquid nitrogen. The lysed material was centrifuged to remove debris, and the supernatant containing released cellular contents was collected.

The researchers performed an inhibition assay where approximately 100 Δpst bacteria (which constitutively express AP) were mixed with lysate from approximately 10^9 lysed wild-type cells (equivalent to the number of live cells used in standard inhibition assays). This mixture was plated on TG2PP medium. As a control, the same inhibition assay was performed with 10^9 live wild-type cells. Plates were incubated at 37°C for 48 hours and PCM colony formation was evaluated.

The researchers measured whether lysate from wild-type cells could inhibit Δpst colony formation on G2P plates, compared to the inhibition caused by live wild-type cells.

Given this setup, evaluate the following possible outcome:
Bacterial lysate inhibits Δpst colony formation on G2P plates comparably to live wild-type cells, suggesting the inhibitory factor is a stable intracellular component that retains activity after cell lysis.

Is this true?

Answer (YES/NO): NO